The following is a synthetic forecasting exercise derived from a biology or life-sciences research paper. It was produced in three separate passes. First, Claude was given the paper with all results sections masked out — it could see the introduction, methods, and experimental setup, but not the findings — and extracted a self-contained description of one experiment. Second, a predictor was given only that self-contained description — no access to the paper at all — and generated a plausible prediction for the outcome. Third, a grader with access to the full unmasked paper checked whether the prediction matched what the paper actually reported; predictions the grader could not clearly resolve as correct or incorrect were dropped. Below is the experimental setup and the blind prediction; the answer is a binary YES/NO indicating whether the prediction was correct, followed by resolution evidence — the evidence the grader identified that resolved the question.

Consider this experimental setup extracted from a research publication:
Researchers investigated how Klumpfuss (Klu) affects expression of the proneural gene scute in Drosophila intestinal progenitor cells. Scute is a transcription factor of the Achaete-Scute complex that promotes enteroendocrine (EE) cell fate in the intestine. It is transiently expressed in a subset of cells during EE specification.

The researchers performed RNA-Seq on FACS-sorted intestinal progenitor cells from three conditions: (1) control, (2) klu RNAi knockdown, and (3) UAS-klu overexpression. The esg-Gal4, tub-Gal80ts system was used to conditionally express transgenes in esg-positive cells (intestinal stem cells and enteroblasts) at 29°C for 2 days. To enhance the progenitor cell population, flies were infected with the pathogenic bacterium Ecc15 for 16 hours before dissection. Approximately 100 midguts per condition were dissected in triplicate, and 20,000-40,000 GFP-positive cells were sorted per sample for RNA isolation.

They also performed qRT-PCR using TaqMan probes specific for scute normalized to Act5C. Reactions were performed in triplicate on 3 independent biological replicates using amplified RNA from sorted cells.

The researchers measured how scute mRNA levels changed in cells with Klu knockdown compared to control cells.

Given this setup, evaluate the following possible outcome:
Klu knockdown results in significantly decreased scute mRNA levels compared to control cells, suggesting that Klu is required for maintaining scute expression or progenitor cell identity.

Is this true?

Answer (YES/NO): NO